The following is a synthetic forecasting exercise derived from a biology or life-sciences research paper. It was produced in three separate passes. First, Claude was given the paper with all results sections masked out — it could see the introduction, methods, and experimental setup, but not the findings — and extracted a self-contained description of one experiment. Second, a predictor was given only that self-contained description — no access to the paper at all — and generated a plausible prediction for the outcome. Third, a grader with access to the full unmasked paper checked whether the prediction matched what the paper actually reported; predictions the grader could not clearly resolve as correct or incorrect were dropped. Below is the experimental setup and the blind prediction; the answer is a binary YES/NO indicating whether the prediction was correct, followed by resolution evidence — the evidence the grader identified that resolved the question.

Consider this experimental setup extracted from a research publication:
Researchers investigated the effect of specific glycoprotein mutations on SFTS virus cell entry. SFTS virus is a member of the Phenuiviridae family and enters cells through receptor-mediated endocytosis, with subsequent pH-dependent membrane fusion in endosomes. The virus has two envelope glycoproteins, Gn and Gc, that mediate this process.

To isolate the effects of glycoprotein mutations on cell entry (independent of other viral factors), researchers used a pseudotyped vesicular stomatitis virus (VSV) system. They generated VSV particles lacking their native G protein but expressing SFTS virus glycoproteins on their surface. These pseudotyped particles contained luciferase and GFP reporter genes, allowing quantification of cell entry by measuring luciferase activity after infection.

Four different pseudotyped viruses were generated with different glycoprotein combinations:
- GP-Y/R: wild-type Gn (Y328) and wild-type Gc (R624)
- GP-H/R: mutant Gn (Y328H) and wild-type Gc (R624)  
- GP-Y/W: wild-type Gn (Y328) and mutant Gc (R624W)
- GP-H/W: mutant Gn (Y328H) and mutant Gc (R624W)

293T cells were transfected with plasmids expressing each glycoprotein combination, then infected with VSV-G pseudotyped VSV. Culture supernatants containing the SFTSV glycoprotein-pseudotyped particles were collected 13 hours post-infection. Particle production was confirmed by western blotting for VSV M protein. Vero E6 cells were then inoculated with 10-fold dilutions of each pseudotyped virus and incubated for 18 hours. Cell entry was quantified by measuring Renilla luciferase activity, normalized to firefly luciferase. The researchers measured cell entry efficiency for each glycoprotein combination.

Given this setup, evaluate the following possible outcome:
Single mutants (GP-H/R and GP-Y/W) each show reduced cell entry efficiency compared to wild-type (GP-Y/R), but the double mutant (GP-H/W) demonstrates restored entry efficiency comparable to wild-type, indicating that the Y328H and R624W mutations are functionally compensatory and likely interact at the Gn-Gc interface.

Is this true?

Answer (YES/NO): NO